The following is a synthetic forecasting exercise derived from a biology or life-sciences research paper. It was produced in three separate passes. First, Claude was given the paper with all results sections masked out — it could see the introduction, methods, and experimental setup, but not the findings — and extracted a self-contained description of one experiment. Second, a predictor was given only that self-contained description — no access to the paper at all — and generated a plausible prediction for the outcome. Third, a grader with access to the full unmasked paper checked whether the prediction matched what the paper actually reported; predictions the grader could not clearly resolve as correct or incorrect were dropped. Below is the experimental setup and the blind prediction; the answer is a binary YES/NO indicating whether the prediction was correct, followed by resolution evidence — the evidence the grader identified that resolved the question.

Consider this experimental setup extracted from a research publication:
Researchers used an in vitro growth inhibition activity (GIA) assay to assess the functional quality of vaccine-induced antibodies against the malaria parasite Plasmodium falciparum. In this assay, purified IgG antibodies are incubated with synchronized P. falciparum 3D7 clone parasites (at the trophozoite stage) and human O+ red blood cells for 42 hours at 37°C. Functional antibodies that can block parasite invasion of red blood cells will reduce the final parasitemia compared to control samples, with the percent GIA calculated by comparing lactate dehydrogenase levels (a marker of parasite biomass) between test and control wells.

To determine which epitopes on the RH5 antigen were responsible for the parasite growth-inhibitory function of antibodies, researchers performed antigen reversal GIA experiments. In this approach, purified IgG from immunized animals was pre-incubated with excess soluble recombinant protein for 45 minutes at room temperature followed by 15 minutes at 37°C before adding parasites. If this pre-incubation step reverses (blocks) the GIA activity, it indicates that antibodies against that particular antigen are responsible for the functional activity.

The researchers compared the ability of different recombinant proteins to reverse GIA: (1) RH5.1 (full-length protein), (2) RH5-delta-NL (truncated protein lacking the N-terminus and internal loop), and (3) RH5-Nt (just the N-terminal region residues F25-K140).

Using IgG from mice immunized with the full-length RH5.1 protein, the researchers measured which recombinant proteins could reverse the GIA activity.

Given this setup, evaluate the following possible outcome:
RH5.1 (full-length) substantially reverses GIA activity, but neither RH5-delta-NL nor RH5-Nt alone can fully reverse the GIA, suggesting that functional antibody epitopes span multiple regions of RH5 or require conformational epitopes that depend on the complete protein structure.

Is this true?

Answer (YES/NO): NO